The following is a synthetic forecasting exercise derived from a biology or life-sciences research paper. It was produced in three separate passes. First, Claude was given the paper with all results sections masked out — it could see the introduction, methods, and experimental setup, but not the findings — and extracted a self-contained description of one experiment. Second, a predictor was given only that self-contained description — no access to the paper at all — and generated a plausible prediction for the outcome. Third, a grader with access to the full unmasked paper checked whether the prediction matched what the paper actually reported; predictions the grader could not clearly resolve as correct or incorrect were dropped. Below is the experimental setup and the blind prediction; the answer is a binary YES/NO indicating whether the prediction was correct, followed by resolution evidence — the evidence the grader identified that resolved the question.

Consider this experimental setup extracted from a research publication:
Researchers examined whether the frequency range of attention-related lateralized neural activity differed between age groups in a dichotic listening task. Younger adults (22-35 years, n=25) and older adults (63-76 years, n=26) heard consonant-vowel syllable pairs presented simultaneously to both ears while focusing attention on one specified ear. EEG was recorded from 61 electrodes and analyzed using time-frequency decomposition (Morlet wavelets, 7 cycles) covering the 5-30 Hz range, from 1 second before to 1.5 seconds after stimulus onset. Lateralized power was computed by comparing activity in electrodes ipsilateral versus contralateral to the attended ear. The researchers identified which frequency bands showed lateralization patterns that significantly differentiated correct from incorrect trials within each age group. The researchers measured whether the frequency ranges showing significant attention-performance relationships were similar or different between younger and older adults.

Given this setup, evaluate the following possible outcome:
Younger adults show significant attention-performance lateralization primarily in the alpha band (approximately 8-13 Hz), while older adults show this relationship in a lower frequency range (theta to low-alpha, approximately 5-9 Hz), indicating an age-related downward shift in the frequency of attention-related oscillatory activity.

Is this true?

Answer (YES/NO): NO